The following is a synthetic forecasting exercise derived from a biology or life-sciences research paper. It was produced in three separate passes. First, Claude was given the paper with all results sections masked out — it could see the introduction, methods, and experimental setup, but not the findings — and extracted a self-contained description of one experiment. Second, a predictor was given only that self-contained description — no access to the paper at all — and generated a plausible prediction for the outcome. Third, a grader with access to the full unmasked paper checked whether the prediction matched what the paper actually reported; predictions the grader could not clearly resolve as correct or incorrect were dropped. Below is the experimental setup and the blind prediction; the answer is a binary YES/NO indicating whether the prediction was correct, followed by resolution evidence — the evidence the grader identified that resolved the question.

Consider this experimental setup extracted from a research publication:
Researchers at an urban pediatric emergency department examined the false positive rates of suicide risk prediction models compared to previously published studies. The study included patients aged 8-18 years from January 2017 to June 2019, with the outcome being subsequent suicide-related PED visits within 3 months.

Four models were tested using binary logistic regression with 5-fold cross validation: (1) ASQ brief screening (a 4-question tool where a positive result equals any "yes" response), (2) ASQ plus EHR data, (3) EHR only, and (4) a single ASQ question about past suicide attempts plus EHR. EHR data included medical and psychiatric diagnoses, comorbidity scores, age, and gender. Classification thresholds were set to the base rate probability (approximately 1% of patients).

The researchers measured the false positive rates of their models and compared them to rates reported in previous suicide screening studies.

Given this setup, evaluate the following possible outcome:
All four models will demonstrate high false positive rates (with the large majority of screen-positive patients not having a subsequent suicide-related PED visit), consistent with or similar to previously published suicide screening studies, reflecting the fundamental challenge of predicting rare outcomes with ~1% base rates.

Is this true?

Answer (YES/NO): NO